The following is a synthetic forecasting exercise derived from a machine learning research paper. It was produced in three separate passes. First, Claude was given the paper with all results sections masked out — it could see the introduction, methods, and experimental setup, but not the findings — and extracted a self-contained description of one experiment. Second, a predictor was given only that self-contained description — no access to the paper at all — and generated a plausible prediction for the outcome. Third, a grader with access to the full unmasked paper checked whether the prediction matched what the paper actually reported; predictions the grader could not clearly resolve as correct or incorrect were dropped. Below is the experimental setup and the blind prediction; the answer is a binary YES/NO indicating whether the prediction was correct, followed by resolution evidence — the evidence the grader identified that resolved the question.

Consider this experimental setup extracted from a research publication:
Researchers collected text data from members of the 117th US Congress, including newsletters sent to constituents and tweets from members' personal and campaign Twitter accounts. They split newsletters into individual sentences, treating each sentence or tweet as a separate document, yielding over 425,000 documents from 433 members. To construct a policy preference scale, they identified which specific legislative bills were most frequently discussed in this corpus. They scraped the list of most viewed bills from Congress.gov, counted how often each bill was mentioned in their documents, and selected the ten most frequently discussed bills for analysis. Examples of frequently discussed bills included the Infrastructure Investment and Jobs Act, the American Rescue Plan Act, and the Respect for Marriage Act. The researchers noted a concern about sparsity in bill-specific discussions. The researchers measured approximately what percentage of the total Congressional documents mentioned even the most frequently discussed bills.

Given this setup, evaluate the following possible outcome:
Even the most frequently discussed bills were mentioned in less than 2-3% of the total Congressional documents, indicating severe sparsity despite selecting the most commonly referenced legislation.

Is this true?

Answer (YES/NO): NO